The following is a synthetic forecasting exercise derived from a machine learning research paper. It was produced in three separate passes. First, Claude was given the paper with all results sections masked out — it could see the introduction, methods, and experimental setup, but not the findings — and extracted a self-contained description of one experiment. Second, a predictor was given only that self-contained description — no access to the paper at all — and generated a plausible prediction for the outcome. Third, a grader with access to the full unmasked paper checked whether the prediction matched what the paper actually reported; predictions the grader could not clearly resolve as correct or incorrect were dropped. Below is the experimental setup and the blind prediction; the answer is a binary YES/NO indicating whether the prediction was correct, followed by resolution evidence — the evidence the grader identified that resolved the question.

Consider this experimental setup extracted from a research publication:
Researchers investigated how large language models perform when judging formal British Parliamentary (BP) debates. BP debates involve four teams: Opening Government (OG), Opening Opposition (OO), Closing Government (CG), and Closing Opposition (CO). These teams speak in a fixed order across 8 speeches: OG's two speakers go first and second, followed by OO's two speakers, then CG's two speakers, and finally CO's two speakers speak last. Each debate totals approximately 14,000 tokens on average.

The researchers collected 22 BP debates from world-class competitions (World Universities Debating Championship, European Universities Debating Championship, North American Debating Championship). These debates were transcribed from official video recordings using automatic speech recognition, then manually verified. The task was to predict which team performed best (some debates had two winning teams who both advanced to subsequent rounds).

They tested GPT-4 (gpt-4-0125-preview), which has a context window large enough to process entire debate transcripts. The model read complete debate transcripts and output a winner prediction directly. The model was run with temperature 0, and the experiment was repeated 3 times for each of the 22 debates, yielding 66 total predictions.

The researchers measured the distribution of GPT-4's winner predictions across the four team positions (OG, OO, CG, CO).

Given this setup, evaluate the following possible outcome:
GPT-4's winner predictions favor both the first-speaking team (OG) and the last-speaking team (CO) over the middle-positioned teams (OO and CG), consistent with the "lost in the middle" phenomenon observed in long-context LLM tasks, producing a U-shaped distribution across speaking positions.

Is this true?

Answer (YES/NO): NO